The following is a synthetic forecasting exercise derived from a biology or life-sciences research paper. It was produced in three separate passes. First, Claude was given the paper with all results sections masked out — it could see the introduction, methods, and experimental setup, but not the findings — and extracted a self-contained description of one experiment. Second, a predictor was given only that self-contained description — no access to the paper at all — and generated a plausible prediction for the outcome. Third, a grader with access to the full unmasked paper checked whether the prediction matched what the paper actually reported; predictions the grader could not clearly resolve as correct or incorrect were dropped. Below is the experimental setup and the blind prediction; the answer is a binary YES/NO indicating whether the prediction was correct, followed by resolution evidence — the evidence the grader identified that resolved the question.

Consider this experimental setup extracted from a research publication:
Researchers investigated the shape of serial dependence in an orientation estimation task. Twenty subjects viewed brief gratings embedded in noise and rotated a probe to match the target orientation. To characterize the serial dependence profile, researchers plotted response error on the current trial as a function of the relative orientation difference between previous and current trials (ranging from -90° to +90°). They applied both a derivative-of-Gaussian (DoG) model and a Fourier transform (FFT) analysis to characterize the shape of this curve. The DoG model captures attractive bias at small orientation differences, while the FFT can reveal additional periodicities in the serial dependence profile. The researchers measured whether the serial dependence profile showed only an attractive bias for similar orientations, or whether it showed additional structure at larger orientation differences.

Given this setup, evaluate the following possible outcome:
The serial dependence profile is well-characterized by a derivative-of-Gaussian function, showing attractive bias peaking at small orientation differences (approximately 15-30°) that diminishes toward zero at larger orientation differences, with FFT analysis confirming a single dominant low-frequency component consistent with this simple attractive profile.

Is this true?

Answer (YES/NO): NO